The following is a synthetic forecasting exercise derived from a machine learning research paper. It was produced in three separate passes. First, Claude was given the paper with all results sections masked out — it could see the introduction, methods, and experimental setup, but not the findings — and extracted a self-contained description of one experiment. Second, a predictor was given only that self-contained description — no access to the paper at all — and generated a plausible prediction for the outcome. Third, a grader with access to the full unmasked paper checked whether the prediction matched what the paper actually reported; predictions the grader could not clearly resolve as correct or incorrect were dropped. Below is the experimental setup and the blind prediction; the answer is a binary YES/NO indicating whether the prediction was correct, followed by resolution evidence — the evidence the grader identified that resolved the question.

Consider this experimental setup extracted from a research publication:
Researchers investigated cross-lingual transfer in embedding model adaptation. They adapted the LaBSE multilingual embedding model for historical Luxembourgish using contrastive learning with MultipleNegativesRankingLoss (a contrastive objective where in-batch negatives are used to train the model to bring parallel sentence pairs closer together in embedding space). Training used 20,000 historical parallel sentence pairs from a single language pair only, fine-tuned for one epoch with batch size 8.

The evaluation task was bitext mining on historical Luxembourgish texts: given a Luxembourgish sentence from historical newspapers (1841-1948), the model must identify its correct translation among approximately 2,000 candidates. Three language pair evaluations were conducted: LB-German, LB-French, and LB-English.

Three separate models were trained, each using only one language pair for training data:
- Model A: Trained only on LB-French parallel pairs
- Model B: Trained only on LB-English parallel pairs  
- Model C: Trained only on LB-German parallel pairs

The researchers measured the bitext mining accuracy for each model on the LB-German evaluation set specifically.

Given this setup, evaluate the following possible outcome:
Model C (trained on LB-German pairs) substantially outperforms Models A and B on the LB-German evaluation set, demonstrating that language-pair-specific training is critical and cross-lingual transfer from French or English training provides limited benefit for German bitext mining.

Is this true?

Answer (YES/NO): NO